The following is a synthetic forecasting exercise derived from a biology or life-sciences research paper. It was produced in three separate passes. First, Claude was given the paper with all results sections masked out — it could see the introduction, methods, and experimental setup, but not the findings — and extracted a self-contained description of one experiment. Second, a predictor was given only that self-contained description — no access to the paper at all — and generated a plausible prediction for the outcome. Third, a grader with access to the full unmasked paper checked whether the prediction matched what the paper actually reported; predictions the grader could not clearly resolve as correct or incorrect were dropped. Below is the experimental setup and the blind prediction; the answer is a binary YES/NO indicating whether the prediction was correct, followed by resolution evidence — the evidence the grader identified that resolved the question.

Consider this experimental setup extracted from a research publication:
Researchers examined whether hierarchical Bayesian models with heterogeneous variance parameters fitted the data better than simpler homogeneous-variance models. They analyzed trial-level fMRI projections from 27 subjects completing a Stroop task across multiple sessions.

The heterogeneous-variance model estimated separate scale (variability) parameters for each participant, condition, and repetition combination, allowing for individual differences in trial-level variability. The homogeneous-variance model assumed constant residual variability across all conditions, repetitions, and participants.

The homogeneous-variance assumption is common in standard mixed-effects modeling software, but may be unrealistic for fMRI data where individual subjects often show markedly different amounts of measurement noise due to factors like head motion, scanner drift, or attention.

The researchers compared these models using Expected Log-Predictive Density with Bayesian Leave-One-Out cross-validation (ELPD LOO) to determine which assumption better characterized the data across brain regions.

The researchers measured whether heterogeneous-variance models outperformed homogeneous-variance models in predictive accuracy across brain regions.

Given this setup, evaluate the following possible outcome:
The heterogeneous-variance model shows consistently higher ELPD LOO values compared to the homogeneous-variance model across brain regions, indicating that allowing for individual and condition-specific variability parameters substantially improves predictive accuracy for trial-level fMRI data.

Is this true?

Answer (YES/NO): YES